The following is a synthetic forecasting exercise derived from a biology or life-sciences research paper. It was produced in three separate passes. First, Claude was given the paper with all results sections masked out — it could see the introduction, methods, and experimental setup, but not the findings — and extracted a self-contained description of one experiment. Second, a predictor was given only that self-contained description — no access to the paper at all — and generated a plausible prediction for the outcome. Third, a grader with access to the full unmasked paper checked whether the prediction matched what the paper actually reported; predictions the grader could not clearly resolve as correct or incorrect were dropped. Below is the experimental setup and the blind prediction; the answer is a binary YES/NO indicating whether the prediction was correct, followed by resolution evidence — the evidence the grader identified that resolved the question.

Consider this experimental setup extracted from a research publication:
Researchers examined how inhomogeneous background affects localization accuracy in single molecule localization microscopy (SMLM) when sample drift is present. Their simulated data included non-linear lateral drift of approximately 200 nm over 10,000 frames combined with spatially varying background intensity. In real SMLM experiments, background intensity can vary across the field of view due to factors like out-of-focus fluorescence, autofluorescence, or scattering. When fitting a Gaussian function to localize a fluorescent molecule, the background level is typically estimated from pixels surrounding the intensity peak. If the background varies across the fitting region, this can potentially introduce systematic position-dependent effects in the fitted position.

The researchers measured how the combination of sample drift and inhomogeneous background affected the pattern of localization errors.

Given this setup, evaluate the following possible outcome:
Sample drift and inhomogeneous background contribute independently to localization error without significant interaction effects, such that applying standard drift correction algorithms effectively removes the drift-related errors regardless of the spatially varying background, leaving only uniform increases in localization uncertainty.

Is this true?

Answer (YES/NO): NO